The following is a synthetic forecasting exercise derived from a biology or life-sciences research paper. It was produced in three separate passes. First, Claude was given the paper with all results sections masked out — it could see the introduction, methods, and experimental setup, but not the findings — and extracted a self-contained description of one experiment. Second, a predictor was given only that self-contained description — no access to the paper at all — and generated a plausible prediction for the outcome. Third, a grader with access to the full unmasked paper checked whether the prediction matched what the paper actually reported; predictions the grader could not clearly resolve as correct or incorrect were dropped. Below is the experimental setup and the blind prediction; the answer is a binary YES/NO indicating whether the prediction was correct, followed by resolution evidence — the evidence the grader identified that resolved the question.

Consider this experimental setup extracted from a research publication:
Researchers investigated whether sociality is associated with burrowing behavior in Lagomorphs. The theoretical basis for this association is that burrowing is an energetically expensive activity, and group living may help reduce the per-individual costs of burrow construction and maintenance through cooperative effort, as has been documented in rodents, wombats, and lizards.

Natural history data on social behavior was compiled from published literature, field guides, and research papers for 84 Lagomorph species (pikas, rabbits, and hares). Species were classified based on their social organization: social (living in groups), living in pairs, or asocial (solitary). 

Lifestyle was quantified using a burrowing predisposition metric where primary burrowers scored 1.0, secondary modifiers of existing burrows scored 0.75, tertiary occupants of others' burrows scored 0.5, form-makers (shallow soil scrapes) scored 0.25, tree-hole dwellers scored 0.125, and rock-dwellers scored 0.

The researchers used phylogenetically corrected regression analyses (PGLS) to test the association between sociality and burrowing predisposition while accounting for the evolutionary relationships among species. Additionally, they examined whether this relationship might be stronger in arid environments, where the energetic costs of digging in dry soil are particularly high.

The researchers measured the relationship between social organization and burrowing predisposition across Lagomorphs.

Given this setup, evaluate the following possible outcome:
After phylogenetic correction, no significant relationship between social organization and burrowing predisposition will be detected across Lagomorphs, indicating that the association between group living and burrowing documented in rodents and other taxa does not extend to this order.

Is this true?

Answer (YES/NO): NO